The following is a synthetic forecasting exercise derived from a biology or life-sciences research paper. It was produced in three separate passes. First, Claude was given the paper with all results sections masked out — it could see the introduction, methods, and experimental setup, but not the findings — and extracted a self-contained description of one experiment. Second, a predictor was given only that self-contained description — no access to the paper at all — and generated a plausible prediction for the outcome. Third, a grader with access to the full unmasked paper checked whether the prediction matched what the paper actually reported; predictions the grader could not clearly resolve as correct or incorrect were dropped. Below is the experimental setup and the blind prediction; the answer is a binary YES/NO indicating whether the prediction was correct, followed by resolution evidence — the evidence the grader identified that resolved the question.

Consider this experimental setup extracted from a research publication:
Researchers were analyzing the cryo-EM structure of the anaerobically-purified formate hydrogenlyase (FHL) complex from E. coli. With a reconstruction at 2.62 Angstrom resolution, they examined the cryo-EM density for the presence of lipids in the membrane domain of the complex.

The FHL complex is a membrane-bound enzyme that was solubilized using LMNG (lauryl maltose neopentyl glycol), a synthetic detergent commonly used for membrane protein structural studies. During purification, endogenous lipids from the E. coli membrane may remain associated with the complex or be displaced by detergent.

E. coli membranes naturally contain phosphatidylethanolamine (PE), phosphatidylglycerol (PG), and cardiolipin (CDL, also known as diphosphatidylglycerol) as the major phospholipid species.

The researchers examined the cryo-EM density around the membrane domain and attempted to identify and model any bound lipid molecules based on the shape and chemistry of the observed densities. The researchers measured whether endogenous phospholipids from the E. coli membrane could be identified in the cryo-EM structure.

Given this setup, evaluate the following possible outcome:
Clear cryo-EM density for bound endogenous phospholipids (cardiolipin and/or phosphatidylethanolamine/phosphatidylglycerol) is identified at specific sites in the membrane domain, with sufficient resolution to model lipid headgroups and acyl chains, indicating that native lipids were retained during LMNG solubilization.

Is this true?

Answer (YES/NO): YES